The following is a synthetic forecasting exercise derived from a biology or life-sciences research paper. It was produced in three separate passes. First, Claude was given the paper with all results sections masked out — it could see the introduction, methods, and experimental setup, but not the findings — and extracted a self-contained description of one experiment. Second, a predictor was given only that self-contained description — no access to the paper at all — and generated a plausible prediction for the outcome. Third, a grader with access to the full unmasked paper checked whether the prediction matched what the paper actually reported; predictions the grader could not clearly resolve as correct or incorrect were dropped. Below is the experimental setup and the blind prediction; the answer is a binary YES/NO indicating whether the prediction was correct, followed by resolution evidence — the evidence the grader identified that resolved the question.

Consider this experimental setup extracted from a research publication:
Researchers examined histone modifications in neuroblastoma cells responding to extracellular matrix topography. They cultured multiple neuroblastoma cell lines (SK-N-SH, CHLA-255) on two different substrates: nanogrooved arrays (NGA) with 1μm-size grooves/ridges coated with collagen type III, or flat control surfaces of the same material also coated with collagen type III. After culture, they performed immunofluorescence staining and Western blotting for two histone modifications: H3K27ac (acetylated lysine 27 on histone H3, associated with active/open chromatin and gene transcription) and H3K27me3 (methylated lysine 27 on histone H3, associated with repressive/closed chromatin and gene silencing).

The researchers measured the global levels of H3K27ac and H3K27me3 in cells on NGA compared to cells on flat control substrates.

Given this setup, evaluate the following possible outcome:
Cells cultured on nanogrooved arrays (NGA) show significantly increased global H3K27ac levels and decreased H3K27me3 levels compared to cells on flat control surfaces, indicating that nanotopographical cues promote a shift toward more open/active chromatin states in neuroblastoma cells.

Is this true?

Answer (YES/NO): NO